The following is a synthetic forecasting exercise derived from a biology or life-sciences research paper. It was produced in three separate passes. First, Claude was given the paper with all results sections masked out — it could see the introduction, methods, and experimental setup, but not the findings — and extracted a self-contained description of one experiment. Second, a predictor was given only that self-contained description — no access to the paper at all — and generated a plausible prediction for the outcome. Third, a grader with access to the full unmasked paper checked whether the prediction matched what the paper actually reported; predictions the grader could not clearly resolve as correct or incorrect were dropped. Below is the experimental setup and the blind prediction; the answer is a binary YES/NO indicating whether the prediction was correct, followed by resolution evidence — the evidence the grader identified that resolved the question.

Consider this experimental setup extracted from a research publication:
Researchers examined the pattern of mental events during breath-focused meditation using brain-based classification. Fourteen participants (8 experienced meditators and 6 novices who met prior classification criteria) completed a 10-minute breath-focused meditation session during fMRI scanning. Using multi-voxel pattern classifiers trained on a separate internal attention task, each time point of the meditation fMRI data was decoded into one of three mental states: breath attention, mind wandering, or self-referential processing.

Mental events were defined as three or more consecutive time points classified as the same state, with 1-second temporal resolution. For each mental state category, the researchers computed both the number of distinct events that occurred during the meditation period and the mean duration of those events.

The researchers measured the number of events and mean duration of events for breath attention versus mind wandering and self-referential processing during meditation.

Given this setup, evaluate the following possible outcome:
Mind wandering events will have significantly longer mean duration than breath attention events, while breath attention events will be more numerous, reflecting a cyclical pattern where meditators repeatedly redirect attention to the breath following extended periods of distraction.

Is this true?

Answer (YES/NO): NO